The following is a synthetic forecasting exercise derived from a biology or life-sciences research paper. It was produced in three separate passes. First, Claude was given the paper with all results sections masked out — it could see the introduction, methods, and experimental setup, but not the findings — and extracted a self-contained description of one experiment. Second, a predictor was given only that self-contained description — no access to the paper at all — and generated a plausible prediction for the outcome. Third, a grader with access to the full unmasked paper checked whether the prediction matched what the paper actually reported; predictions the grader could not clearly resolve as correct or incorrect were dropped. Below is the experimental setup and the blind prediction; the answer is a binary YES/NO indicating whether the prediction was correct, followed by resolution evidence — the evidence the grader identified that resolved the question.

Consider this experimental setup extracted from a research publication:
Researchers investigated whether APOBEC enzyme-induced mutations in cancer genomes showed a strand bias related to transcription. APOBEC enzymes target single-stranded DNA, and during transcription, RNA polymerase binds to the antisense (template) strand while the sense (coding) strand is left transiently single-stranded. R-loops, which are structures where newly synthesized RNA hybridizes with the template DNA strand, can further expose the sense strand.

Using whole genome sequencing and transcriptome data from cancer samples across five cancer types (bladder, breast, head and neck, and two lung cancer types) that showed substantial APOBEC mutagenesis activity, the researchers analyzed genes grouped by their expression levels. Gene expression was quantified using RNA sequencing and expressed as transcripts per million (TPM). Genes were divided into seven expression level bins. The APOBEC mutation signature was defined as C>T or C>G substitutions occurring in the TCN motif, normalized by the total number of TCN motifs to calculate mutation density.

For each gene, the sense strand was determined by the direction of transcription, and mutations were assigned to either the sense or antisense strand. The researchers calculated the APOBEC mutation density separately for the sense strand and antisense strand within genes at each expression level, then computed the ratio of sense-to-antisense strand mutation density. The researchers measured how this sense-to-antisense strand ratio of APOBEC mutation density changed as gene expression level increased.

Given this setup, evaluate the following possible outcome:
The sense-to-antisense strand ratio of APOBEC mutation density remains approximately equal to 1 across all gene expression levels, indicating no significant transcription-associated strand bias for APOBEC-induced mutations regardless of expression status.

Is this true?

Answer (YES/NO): NO